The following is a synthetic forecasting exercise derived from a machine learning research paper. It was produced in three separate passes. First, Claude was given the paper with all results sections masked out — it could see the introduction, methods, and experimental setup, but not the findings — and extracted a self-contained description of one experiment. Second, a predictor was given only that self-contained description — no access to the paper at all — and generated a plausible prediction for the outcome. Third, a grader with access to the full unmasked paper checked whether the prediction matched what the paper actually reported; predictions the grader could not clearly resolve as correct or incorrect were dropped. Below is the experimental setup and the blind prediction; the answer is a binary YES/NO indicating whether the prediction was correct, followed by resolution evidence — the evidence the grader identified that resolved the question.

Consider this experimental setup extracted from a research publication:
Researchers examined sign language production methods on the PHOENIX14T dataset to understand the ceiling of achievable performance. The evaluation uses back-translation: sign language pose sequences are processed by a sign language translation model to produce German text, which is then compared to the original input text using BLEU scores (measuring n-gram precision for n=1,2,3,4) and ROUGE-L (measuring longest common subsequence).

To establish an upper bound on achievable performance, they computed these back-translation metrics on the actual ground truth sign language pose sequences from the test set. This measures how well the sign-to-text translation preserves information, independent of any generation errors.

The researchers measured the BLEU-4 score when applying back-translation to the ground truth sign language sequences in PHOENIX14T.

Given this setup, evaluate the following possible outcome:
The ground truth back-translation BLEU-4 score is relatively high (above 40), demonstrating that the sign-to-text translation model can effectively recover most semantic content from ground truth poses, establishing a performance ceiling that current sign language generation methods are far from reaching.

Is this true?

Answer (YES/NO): NO